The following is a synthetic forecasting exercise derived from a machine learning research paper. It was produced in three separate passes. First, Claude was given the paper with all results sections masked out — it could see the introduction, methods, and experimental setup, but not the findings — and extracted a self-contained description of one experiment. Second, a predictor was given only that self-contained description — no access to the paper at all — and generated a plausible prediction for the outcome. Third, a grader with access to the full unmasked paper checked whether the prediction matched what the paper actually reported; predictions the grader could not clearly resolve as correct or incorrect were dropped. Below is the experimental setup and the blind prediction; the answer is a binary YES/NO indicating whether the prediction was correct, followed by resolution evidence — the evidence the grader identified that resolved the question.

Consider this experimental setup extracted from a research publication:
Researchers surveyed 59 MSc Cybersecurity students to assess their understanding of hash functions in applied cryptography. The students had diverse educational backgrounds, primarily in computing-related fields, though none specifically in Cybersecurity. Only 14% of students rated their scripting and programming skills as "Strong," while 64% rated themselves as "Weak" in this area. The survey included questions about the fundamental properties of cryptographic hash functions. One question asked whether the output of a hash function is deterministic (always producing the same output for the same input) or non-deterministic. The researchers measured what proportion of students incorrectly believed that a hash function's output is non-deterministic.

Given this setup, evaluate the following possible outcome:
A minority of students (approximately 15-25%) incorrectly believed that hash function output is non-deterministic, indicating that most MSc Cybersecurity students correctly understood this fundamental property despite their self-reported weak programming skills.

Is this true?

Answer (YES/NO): NO